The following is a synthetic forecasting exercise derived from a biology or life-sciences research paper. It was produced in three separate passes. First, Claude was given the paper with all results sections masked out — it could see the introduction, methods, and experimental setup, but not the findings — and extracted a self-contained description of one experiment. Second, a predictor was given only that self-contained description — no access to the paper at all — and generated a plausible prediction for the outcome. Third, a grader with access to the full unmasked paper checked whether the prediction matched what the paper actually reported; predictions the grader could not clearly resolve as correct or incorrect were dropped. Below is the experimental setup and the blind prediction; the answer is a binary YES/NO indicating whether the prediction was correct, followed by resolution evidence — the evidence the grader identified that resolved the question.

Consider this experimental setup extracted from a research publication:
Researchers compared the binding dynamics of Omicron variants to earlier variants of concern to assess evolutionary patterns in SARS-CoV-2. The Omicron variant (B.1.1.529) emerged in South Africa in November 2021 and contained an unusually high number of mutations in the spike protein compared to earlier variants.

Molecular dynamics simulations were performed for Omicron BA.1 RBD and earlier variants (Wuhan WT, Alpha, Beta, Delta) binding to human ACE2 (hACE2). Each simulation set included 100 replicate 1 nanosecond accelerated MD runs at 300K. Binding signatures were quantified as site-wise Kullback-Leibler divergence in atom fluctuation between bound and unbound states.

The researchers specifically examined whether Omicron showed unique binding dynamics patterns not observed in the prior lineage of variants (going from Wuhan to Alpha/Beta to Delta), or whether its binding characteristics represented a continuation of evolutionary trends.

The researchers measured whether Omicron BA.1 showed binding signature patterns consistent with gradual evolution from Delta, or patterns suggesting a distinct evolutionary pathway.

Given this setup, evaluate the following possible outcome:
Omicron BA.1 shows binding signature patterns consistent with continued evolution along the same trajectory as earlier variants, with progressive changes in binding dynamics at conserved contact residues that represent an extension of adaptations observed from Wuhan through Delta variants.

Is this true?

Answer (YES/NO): NO